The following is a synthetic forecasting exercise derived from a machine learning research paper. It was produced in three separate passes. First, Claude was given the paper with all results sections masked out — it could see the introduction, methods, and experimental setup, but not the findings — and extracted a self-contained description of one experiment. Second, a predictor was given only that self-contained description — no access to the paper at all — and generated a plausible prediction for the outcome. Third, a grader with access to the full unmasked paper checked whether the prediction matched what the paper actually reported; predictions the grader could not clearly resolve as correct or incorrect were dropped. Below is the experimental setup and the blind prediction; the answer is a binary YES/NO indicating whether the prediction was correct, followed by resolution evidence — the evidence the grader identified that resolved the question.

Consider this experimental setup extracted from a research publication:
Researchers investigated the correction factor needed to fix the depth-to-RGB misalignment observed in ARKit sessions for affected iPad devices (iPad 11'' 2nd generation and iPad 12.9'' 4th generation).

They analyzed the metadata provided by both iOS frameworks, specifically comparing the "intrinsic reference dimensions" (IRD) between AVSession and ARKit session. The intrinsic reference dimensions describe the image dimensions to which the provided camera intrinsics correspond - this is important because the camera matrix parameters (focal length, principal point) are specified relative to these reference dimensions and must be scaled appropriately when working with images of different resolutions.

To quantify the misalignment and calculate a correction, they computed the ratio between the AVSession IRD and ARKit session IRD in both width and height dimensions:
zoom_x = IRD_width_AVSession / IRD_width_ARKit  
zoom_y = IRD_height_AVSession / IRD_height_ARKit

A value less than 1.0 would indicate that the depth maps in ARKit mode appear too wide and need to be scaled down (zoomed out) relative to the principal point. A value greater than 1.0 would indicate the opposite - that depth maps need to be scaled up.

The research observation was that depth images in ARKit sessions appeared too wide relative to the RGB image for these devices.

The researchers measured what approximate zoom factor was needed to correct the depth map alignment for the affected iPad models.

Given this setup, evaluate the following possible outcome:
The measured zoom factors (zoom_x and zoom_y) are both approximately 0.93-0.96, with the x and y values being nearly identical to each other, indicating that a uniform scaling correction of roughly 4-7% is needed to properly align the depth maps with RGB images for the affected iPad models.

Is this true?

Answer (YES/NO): YES